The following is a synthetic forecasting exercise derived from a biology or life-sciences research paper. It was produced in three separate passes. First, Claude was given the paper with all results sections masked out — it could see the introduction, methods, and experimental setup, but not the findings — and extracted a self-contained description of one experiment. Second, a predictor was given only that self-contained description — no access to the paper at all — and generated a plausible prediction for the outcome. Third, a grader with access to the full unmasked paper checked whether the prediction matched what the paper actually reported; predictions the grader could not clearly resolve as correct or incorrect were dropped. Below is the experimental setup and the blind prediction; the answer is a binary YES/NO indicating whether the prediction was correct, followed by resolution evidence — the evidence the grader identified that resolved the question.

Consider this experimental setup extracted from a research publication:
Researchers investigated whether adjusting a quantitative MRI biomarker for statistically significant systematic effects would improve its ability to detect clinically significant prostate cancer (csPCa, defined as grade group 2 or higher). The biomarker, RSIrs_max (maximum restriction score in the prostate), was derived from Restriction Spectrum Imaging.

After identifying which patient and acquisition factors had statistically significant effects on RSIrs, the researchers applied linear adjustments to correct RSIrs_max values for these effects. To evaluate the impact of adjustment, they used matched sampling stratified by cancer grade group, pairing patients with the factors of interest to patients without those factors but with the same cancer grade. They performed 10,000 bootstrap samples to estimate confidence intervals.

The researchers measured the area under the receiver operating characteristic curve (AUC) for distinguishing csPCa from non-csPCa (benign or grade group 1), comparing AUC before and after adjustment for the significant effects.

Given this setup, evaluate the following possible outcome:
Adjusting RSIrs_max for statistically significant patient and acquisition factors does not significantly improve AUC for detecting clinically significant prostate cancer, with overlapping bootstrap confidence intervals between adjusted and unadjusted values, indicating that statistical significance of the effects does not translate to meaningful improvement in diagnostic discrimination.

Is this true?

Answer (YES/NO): YES